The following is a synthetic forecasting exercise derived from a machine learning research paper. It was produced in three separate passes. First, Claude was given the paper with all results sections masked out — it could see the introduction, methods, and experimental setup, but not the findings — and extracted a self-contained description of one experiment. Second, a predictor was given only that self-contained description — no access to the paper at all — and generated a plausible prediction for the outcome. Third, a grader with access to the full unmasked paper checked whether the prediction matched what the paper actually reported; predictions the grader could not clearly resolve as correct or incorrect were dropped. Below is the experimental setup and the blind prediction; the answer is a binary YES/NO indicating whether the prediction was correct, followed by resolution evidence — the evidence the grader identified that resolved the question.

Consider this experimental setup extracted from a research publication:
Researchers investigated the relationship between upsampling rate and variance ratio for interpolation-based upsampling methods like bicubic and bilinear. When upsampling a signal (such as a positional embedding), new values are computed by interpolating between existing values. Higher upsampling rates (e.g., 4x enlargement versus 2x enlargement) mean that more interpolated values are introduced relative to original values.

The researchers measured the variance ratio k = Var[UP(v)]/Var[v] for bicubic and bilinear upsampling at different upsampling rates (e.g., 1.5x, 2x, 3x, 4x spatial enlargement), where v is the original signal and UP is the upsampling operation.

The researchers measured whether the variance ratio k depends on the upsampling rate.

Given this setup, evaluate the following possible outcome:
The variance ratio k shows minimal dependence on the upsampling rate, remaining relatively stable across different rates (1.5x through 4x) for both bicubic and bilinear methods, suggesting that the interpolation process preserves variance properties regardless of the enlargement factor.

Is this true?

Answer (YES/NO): YES